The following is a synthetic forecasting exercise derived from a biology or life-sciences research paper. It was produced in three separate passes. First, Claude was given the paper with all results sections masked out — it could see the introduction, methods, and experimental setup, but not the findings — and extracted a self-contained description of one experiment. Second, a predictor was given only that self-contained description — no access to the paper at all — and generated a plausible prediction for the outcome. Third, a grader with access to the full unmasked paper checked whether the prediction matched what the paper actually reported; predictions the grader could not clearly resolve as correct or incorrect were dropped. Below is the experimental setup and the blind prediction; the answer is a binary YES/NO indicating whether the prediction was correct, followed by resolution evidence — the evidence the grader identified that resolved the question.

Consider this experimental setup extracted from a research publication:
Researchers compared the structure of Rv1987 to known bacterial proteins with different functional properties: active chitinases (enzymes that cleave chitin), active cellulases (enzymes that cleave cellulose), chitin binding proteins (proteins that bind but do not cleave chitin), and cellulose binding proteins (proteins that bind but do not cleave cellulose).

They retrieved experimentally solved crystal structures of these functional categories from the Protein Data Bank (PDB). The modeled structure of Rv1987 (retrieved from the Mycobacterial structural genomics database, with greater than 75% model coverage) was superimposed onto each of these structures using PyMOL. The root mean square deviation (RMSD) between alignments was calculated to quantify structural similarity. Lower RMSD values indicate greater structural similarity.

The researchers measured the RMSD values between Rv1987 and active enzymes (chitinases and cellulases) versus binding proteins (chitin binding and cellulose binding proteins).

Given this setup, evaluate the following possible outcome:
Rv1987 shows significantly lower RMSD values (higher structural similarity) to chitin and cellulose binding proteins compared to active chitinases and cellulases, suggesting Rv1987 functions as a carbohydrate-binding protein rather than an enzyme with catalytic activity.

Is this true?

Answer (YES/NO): YES